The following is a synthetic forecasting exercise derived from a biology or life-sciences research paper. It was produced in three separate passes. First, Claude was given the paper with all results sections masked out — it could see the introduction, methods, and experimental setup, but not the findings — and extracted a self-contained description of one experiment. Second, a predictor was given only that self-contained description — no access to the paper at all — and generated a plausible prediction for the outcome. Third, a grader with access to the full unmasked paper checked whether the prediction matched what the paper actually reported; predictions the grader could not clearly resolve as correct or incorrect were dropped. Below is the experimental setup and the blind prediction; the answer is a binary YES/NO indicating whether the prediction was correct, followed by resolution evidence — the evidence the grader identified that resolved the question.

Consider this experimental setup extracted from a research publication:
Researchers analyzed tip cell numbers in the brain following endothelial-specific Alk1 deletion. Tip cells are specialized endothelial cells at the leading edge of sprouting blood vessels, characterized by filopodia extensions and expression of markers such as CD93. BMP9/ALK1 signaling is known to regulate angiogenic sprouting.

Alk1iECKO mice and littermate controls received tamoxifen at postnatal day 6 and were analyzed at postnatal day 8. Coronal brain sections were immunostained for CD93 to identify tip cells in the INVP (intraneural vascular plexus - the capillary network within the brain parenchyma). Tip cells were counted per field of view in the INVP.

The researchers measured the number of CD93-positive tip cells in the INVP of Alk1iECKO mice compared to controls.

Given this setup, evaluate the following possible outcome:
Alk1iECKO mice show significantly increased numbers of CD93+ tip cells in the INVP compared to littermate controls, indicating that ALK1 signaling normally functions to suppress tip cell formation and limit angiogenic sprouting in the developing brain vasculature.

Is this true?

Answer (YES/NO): YES